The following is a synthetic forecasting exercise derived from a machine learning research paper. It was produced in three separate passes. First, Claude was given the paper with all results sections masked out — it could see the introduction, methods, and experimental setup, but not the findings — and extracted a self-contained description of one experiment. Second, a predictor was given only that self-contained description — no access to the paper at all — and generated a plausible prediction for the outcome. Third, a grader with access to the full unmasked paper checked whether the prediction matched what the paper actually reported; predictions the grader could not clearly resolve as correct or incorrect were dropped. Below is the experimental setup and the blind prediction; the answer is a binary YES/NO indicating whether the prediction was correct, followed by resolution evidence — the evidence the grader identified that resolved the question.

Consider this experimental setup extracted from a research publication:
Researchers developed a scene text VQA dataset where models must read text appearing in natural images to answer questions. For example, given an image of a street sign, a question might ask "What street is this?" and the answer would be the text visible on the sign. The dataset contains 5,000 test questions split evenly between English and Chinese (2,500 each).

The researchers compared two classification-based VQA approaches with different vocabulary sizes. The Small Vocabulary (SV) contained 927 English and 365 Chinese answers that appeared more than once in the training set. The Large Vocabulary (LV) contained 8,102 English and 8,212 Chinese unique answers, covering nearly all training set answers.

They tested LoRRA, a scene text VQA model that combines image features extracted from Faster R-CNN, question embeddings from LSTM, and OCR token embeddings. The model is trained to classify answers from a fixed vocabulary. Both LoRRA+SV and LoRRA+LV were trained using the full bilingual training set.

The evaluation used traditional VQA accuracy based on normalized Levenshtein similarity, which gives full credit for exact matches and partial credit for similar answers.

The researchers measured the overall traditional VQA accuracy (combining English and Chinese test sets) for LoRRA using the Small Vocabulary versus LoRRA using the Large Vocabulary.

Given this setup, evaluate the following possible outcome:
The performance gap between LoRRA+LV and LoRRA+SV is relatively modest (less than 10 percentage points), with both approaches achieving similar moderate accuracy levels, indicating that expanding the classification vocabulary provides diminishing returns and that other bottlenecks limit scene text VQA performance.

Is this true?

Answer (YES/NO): NO